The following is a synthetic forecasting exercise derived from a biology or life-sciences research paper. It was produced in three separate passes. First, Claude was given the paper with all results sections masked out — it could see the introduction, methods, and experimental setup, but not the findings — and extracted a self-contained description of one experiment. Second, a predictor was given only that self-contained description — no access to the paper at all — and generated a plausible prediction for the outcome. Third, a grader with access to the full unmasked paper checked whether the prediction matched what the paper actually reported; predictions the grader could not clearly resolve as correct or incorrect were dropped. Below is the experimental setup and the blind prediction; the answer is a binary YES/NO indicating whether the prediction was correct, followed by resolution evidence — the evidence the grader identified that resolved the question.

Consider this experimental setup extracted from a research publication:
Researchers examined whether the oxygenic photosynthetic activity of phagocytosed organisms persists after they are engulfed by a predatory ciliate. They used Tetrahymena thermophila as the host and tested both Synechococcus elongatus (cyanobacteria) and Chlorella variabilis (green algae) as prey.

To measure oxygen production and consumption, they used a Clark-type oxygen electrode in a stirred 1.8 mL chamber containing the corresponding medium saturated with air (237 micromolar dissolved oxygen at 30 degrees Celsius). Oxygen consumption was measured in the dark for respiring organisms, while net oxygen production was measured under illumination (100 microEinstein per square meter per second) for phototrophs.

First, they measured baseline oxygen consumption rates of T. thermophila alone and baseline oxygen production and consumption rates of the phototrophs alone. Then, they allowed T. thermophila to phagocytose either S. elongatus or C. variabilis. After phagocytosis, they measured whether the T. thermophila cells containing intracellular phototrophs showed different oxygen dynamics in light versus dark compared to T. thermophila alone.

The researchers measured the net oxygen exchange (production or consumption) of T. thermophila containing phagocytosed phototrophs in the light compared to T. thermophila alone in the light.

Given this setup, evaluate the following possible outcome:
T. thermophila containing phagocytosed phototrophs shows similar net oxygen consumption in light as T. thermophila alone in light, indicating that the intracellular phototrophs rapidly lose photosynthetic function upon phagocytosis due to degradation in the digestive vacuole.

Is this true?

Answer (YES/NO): NO